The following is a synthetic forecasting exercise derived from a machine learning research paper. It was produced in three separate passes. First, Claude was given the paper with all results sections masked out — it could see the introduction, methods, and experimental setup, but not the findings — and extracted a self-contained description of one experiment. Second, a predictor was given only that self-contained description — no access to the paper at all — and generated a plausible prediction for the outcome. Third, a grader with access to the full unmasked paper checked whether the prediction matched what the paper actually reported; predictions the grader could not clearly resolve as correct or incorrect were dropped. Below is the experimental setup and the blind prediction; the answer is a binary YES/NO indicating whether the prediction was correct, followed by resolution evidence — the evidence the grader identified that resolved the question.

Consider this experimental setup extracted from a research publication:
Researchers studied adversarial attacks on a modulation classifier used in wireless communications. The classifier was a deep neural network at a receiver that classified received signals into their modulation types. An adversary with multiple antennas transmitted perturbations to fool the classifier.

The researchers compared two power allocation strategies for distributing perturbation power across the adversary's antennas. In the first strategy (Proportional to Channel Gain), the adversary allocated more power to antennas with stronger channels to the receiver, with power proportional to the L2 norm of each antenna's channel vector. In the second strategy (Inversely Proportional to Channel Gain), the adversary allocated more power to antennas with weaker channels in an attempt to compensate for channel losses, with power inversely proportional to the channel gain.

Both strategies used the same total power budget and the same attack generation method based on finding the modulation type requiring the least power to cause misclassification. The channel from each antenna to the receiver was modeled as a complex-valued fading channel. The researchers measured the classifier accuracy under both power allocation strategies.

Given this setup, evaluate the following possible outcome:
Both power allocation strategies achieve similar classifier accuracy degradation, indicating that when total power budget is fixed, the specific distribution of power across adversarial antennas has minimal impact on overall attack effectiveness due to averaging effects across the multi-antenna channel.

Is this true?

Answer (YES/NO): NO